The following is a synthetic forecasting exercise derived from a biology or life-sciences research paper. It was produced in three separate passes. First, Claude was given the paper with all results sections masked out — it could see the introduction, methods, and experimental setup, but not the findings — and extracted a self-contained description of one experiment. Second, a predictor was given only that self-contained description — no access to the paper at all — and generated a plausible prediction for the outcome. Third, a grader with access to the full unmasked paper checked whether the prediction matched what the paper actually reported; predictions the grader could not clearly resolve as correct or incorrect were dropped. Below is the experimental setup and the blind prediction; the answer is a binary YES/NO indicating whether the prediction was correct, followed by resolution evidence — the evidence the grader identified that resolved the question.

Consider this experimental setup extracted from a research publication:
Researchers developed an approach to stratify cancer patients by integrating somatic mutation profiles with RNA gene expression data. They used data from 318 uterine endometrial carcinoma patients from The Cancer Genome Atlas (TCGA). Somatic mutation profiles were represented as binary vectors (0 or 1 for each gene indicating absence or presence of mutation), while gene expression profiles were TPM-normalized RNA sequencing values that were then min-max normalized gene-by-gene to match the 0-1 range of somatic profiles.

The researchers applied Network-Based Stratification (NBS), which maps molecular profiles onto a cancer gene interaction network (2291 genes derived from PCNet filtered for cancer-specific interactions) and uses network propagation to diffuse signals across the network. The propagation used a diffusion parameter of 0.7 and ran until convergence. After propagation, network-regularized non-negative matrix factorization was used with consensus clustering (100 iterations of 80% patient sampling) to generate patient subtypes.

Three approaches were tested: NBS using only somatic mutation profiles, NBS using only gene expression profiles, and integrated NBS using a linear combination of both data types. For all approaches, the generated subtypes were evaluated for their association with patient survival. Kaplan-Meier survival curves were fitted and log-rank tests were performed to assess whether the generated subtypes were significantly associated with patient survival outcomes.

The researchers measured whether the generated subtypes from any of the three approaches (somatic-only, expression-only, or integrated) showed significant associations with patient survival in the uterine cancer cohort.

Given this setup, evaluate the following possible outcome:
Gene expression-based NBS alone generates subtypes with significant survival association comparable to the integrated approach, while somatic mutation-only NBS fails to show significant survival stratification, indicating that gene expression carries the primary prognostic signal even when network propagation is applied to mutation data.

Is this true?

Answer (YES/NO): NO